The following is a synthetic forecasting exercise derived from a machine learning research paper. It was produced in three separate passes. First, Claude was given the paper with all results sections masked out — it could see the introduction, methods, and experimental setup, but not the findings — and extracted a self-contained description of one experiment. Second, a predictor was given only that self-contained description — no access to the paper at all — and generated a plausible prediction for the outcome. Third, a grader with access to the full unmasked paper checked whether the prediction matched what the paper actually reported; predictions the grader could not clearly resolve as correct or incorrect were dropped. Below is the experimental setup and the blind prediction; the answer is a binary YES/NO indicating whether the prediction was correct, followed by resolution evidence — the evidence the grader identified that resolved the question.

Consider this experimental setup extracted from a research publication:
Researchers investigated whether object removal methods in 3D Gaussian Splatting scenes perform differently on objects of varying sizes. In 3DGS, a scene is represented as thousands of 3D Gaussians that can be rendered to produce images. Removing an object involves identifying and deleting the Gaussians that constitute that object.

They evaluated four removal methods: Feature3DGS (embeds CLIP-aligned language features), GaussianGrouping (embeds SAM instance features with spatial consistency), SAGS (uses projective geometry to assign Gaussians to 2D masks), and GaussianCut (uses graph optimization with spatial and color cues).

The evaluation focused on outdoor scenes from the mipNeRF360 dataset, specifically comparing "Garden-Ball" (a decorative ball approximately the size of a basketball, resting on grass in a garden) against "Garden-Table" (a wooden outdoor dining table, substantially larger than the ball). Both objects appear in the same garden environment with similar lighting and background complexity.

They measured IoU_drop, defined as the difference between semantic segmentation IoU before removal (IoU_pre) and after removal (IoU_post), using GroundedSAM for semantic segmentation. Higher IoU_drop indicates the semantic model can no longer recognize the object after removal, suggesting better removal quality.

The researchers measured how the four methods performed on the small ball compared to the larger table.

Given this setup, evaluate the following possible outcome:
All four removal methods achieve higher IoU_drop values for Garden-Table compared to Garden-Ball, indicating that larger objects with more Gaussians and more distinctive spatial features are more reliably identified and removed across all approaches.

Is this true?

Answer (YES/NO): YES